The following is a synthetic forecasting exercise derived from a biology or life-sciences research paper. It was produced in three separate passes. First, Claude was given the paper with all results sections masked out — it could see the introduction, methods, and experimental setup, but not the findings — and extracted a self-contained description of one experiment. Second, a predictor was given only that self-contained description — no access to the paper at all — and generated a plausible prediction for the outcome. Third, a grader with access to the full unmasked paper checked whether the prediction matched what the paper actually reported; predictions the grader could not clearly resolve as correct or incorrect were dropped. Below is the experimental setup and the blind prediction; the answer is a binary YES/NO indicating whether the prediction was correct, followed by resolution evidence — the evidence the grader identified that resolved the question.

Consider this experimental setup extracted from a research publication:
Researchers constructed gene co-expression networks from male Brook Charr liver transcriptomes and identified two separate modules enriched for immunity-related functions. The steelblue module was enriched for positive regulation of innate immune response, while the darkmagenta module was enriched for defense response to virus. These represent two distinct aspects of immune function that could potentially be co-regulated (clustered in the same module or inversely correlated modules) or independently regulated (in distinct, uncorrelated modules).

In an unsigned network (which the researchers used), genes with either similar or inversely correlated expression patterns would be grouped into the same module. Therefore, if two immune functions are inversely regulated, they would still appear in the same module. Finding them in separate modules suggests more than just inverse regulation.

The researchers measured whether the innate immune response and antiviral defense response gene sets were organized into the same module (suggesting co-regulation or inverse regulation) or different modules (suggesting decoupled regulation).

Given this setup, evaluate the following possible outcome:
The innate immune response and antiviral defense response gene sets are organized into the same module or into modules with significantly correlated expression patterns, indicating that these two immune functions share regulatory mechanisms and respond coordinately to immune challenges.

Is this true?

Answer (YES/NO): NO